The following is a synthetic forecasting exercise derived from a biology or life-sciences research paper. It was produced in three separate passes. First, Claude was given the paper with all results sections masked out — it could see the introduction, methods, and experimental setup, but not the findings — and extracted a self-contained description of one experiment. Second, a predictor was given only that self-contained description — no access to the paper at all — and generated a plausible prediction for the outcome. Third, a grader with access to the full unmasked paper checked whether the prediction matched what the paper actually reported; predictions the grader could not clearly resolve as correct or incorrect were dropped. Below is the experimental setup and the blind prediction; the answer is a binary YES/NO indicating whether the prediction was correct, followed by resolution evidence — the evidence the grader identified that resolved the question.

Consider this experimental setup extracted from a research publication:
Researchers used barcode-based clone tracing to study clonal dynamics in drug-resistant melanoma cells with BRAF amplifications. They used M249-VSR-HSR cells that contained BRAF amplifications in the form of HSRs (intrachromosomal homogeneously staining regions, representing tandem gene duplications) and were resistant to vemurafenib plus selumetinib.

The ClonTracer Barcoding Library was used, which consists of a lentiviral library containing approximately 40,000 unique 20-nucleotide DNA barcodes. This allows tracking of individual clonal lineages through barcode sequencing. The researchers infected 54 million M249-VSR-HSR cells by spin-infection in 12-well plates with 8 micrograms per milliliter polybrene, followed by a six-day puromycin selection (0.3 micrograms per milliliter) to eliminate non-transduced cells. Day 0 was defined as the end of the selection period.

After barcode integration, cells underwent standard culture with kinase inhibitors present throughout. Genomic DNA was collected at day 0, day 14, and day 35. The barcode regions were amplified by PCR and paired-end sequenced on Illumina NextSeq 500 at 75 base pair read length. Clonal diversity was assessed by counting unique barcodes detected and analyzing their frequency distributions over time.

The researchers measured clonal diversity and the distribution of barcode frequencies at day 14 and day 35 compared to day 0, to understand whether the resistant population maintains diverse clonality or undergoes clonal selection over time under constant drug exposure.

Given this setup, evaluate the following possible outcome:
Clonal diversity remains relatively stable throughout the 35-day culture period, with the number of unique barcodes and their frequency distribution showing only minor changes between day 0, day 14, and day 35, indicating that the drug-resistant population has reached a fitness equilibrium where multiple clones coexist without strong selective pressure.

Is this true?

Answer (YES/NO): NO